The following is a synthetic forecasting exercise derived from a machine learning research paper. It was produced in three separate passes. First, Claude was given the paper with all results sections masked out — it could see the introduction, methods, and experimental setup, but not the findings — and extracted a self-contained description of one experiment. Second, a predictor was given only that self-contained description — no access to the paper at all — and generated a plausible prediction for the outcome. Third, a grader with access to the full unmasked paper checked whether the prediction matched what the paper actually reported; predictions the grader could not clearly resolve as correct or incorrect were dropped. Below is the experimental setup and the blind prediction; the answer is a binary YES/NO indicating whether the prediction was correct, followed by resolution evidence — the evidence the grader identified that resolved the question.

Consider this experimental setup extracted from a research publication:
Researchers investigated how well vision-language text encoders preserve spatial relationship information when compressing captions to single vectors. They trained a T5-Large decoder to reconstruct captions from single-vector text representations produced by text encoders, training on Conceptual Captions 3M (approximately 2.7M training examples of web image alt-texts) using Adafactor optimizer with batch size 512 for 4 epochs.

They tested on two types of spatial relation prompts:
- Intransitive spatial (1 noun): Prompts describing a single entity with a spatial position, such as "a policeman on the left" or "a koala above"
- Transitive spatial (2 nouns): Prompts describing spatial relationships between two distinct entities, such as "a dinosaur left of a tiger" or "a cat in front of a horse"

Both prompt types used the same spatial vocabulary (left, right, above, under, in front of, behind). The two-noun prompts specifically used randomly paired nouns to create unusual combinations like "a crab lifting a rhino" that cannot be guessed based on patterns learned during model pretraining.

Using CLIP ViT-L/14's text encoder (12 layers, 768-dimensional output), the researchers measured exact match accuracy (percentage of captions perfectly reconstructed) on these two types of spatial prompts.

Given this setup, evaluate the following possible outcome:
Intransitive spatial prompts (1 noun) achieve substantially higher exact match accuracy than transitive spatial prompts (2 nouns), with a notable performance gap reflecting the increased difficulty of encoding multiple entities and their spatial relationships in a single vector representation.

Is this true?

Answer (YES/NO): YES